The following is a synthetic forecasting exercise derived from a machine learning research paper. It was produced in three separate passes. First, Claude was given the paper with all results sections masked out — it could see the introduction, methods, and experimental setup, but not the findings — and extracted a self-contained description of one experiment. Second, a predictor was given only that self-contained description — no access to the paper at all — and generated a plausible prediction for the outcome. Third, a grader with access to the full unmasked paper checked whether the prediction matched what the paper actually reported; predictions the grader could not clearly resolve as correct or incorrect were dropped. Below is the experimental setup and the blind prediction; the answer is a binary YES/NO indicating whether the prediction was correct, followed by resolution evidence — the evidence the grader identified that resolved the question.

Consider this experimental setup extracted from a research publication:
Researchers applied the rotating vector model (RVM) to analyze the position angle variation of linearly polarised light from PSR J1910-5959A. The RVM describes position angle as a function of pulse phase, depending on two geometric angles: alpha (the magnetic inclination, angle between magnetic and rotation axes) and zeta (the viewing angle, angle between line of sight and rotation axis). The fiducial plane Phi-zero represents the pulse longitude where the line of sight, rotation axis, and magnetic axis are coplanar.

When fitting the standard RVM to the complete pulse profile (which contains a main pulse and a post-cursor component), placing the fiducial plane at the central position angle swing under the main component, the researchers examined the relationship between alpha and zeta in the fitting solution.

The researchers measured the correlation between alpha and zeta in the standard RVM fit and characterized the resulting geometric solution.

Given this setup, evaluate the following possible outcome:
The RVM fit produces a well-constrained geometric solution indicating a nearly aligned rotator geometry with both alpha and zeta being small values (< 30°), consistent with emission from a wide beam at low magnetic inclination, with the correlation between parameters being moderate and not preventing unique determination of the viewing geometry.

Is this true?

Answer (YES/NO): NO